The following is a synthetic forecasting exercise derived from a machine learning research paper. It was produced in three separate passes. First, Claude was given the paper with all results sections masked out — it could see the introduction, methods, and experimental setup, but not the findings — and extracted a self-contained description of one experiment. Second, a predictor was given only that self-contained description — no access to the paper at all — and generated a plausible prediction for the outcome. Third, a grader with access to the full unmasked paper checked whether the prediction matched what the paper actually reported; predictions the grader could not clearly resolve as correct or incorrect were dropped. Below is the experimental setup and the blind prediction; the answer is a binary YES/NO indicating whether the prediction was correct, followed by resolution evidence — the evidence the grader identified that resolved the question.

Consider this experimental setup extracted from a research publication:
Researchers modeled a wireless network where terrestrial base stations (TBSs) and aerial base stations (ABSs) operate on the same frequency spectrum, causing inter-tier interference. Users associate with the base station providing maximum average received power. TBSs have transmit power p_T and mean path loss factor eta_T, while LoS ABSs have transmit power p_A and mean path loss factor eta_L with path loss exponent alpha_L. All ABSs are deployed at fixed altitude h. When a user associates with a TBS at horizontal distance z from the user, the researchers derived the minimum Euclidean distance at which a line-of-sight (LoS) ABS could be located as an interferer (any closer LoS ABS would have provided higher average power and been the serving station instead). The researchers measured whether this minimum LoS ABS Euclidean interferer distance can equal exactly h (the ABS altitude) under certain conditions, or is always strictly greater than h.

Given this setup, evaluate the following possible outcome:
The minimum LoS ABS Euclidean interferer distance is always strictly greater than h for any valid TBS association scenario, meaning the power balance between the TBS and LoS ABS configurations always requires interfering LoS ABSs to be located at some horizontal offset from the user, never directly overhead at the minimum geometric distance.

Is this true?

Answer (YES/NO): NO